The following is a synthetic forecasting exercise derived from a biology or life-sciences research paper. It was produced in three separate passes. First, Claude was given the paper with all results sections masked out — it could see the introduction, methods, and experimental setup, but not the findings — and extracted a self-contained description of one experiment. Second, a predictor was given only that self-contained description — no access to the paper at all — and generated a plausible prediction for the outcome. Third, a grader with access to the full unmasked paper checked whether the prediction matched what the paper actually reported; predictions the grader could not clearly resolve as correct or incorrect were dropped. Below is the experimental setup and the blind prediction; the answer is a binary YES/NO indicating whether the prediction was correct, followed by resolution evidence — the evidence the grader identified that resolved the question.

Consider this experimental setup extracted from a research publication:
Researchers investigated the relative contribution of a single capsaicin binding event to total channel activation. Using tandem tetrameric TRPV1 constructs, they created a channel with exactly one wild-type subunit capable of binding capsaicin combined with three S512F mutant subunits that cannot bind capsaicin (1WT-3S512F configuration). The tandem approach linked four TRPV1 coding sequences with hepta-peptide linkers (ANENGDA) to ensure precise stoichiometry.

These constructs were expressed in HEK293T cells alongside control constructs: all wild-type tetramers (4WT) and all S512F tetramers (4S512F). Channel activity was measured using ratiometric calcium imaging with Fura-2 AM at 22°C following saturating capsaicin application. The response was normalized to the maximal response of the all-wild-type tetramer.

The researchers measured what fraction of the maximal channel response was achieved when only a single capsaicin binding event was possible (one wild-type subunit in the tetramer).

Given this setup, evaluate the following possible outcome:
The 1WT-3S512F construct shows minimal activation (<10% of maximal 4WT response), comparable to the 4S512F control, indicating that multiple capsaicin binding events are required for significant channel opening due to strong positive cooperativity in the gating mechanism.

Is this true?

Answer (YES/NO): NO